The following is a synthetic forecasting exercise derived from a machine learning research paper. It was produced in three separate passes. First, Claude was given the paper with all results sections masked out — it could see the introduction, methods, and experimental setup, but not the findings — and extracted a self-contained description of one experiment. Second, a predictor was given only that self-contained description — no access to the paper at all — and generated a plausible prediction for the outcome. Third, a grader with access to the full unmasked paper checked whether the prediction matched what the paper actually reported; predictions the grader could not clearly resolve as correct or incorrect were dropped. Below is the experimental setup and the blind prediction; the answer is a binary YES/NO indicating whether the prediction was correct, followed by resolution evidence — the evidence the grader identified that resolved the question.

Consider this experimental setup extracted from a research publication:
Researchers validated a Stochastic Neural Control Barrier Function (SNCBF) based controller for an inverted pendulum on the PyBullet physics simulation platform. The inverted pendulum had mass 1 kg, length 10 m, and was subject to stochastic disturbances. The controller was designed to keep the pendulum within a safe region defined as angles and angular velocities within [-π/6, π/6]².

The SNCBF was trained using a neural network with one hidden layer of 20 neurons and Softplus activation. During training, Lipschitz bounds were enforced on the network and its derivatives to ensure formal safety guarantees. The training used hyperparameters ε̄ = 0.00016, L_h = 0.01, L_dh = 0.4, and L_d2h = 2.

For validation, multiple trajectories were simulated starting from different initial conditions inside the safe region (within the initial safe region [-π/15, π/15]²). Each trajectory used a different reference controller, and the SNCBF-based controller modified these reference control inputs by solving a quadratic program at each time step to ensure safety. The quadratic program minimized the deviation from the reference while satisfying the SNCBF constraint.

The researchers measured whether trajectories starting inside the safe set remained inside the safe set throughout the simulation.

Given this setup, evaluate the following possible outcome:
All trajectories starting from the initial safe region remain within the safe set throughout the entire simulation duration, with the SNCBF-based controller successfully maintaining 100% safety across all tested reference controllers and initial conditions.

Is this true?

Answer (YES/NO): YES